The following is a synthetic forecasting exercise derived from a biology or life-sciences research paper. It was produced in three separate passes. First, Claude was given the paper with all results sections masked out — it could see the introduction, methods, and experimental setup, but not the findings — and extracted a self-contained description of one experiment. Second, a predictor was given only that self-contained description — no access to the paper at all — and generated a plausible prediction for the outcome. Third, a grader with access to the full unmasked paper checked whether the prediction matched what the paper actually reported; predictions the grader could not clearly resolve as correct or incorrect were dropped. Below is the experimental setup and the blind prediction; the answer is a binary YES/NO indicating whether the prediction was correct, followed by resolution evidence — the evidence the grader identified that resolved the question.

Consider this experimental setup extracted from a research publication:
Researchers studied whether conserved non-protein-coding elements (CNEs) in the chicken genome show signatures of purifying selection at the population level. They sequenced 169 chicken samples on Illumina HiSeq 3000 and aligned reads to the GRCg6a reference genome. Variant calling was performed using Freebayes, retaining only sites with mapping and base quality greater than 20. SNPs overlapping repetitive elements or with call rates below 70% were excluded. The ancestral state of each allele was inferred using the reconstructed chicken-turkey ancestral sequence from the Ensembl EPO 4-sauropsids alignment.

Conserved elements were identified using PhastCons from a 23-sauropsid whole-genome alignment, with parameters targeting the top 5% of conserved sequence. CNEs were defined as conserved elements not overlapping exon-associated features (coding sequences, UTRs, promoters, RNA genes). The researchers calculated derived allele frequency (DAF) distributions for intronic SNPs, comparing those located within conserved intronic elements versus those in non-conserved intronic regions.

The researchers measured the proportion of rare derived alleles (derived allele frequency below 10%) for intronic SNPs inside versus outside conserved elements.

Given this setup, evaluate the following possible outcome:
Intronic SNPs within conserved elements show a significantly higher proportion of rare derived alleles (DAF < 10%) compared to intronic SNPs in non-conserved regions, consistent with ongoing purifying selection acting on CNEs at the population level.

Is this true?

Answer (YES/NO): YES